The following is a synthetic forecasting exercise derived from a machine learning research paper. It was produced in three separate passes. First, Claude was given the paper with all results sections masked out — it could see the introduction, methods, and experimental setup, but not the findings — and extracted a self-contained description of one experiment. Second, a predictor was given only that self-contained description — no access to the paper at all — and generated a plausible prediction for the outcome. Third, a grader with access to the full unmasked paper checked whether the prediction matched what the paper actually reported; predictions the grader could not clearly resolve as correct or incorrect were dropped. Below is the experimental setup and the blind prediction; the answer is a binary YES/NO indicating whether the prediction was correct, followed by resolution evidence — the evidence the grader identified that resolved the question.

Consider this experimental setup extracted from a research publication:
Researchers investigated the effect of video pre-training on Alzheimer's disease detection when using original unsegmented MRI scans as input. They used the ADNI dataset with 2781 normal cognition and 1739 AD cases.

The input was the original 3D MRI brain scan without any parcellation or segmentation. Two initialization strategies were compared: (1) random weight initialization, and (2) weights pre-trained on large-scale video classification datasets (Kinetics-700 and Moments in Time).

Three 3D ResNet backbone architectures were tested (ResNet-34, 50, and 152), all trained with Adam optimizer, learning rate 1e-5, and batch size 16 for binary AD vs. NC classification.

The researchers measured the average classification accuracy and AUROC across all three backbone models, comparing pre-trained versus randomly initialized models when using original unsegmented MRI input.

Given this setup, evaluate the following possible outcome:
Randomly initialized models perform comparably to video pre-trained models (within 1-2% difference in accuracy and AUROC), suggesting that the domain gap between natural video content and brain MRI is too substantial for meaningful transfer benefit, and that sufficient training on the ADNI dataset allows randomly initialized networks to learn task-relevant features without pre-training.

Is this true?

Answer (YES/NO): NO